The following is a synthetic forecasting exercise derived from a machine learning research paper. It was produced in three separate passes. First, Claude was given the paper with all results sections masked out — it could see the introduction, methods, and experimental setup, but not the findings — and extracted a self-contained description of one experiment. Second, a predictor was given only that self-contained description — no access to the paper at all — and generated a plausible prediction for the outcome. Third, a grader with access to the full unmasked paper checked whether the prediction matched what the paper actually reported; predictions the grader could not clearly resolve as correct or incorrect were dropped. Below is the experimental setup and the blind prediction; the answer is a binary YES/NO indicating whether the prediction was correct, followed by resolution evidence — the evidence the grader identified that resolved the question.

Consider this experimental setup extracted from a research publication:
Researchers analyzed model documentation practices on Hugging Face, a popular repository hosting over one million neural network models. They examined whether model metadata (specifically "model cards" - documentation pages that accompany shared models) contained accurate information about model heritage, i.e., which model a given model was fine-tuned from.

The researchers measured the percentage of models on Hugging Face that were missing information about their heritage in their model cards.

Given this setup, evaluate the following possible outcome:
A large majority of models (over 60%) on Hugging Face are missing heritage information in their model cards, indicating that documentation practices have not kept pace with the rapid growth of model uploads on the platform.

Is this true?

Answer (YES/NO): YES